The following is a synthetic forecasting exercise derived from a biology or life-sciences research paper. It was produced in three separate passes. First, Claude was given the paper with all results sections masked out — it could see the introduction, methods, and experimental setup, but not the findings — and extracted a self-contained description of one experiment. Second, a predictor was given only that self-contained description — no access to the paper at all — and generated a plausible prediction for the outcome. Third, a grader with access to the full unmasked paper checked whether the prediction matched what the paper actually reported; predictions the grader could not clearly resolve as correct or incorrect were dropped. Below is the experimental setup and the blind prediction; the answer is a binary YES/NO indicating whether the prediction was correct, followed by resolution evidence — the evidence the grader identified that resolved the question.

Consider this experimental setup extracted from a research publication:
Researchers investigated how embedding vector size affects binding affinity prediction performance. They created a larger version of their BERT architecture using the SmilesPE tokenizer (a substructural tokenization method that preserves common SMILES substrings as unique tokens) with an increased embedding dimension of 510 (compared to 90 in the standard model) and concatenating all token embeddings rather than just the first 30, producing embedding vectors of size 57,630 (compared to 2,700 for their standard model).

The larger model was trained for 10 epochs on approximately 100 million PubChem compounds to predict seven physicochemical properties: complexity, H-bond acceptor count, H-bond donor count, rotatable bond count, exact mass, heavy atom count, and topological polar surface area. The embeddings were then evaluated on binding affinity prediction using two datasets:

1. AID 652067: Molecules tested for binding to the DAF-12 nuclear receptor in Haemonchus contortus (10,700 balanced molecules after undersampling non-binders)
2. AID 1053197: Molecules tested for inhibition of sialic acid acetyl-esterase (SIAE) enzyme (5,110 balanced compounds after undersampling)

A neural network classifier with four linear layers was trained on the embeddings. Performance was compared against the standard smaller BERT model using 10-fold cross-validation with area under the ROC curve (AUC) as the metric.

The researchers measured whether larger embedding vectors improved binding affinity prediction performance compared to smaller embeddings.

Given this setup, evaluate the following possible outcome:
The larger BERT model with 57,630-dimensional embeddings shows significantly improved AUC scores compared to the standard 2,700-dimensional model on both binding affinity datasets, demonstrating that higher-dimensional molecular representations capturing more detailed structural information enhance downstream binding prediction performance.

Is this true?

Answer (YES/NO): NO